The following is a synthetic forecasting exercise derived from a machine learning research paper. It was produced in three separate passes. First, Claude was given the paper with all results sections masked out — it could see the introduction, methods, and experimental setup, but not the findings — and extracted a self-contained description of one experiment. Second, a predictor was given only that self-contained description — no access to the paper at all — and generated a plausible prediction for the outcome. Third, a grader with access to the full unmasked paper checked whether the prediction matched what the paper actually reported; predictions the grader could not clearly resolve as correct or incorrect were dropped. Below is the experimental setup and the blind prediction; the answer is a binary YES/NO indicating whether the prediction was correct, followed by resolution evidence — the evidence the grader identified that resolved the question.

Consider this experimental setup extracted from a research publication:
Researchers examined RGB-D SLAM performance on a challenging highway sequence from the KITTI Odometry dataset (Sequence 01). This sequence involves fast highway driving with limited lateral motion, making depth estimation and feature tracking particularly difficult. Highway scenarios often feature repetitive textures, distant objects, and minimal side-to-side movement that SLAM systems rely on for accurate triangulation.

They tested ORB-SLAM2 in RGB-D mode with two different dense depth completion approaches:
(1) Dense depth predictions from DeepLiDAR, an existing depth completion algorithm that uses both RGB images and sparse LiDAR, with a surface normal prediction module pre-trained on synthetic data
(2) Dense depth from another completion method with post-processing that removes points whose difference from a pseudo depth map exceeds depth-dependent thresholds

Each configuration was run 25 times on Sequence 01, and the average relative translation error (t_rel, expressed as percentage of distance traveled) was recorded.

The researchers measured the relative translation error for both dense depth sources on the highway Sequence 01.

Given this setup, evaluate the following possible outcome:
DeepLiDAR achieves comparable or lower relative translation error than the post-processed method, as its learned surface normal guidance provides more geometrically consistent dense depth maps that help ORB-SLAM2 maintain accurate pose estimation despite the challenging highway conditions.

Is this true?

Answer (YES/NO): NO